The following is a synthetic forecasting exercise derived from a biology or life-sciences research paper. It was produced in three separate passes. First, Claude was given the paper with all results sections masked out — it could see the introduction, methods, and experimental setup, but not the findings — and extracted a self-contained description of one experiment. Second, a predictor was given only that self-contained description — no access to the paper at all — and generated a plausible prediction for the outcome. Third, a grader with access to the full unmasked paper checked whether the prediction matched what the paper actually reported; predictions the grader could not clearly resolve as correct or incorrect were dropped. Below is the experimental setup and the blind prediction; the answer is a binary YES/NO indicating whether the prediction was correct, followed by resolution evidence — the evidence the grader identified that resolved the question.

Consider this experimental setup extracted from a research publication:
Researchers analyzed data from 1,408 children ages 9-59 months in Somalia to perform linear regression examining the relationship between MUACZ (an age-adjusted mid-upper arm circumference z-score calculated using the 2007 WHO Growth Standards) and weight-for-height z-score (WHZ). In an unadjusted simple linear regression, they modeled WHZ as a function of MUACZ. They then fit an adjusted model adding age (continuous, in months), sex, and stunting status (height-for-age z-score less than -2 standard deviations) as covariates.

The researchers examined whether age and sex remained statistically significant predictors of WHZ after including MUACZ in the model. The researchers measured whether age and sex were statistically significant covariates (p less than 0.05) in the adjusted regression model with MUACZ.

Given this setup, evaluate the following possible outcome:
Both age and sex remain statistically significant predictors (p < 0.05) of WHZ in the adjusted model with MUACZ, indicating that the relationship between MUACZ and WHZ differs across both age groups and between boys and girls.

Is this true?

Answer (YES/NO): NO